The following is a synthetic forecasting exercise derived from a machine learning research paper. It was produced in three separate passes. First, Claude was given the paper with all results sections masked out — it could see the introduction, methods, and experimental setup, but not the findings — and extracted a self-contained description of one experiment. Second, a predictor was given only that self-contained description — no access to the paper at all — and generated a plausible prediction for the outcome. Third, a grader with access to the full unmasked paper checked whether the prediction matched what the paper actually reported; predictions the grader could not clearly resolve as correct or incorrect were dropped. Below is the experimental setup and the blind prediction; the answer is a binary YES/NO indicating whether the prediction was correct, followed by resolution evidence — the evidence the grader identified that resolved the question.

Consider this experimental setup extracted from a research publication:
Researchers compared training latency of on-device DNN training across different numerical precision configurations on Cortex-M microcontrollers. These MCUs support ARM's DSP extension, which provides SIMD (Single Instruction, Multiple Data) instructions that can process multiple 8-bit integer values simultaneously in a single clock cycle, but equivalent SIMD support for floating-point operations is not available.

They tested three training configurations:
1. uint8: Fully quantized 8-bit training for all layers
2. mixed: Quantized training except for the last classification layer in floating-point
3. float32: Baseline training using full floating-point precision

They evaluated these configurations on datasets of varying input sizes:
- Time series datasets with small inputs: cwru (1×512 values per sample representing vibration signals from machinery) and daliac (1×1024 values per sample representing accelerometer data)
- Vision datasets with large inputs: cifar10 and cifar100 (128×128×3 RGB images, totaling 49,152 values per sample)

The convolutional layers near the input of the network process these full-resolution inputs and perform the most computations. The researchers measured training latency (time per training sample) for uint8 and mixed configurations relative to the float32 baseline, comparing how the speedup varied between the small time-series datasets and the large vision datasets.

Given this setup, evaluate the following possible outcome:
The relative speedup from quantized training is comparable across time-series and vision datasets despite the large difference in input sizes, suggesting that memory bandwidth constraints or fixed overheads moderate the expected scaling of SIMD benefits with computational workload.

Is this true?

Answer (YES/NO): NO